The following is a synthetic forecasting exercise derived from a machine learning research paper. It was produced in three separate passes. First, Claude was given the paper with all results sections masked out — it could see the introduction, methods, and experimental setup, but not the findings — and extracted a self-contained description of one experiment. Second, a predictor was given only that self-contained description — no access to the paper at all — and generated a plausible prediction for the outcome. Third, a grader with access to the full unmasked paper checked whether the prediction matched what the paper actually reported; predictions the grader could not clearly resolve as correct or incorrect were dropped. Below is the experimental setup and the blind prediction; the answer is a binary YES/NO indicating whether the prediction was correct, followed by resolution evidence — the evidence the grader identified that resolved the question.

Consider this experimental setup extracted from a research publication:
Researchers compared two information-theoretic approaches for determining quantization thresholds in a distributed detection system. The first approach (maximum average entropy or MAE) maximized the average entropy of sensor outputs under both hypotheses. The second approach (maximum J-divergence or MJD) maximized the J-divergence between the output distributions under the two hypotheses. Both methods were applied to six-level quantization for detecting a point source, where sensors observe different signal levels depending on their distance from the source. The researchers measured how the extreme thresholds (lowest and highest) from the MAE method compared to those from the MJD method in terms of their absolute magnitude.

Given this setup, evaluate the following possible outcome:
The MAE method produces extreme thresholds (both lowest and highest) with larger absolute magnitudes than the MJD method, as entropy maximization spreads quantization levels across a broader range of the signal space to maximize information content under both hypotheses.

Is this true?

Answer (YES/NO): NO